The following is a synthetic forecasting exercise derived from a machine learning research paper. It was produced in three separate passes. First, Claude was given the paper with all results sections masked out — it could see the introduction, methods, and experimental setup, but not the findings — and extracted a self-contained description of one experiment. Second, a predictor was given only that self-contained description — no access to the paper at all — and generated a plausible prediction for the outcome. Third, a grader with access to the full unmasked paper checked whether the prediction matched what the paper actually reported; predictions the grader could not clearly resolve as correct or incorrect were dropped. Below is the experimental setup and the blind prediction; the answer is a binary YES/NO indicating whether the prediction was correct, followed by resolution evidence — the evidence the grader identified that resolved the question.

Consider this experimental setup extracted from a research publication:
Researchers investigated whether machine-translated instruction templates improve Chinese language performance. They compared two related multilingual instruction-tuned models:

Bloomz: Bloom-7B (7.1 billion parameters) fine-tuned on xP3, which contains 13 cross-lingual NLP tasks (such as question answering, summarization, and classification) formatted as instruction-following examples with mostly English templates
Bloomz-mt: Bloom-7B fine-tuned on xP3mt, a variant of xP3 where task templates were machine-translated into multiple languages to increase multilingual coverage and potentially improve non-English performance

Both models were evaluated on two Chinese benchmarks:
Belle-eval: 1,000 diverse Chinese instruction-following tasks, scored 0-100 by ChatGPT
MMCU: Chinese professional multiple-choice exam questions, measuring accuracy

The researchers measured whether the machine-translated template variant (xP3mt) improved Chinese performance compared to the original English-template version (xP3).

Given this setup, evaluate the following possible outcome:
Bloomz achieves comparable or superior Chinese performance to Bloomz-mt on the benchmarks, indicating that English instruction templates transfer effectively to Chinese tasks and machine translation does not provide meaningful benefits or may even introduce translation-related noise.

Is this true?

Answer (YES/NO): YES